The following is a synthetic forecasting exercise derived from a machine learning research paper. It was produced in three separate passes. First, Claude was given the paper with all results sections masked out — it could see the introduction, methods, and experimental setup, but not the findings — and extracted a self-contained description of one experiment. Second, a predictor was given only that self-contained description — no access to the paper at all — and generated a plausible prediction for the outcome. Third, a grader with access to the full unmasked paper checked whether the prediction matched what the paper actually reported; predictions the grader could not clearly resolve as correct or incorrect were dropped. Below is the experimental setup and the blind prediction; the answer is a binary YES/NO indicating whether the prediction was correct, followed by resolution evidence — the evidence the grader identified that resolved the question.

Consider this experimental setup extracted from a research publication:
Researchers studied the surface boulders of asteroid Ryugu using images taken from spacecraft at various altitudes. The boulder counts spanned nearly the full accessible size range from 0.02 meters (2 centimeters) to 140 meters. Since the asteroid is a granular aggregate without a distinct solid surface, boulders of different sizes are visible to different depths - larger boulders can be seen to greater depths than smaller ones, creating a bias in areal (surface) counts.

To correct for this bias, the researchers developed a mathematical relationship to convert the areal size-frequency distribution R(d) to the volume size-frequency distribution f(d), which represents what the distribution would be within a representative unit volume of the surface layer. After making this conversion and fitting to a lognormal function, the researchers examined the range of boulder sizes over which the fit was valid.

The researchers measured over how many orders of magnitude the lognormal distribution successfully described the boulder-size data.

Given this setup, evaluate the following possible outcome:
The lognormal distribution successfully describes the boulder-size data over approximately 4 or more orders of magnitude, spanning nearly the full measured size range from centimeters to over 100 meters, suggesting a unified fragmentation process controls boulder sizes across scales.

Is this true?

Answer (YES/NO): NO